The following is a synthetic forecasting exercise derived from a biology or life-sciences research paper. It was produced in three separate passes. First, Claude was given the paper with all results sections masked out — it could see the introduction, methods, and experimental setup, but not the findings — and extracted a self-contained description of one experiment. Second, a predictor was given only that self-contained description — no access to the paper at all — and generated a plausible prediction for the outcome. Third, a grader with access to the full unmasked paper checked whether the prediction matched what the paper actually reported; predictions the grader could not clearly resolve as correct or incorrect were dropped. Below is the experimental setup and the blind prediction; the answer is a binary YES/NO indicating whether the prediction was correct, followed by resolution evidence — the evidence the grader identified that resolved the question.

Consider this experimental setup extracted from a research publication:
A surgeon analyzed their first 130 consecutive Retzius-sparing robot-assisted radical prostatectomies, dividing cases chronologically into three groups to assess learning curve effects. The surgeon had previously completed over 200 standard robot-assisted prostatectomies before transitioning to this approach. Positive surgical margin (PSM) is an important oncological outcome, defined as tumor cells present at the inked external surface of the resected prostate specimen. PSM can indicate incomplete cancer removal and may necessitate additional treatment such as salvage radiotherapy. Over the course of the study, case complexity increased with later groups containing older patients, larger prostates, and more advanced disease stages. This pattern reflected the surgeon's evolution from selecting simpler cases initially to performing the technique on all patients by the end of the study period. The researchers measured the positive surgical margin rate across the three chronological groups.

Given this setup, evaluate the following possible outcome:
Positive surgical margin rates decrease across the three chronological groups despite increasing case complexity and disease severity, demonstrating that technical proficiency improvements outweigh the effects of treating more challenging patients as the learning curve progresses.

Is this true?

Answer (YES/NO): YES